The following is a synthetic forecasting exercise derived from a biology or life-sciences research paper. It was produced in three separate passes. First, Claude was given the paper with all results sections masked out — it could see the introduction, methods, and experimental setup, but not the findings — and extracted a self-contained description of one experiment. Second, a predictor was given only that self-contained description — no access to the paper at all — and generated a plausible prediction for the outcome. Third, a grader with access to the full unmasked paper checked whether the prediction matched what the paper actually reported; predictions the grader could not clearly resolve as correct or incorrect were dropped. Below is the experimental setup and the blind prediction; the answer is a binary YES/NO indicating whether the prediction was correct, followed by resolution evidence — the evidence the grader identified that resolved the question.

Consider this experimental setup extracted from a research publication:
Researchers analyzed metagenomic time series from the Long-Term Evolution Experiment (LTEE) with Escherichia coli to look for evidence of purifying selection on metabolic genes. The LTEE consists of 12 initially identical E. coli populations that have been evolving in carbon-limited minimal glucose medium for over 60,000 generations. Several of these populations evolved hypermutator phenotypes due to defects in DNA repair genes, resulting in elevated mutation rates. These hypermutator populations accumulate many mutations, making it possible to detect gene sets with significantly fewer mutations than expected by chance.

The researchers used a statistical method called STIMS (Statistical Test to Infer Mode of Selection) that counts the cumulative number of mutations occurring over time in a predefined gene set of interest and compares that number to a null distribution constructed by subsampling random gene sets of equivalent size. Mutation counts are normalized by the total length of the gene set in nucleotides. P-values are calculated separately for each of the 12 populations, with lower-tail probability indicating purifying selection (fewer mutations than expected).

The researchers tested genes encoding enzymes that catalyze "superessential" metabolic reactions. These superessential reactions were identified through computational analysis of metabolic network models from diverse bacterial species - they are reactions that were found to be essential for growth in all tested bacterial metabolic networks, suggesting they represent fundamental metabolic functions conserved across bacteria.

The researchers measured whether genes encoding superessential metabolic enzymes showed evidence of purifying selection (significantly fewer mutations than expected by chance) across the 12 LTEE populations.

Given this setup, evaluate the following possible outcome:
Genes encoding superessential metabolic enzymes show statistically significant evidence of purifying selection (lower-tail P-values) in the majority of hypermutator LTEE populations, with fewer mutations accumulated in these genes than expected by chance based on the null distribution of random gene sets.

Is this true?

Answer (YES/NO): NO